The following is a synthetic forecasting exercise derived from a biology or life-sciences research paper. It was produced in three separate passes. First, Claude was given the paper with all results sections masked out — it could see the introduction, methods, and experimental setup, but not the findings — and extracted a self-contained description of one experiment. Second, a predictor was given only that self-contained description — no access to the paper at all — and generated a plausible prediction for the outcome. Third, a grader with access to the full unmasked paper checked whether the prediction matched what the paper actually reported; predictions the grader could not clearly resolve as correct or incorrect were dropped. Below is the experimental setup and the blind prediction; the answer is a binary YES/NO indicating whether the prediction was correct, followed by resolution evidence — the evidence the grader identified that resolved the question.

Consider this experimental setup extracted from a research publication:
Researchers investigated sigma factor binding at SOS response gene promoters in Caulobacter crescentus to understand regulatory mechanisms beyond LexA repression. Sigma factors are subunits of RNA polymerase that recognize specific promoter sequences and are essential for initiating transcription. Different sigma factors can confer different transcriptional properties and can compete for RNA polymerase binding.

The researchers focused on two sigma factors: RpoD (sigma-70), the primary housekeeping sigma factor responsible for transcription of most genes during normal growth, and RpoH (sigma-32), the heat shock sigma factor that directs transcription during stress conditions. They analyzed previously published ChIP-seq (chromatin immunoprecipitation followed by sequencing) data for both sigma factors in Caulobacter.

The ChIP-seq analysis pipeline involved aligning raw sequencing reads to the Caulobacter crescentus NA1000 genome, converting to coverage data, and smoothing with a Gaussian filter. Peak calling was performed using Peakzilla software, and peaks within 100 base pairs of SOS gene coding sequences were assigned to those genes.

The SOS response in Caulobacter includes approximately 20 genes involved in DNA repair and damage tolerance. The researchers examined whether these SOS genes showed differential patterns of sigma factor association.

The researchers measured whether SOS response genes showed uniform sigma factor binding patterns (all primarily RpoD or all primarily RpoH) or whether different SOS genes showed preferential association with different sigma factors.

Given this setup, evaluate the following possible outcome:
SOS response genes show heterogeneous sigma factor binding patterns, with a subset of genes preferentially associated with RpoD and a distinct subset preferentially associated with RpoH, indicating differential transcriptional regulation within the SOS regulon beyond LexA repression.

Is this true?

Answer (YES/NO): YES